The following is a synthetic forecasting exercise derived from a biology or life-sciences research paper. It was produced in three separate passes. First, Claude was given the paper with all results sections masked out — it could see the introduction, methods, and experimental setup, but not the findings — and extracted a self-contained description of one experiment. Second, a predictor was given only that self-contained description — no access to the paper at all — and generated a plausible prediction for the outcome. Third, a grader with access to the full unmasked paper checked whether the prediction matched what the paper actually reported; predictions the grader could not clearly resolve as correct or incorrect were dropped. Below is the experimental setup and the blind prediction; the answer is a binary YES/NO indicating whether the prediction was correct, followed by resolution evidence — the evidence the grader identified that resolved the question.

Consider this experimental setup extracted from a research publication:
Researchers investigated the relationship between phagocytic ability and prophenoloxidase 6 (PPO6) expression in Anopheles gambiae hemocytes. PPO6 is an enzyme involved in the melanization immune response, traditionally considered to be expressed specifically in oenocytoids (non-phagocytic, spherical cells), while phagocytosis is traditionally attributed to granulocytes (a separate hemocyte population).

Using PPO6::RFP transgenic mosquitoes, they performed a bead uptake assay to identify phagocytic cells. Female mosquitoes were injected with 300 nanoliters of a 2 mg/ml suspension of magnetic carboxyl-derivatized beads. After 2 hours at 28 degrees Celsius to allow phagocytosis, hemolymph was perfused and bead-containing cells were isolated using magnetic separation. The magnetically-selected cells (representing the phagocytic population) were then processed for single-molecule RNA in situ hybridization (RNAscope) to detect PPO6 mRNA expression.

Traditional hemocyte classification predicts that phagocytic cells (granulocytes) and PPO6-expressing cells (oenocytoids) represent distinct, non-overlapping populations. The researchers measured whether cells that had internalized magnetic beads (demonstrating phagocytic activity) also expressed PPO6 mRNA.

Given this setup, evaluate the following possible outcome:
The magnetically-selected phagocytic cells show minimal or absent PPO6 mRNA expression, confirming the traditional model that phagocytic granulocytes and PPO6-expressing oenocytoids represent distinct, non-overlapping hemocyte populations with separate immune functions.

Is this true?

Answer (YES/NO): NO